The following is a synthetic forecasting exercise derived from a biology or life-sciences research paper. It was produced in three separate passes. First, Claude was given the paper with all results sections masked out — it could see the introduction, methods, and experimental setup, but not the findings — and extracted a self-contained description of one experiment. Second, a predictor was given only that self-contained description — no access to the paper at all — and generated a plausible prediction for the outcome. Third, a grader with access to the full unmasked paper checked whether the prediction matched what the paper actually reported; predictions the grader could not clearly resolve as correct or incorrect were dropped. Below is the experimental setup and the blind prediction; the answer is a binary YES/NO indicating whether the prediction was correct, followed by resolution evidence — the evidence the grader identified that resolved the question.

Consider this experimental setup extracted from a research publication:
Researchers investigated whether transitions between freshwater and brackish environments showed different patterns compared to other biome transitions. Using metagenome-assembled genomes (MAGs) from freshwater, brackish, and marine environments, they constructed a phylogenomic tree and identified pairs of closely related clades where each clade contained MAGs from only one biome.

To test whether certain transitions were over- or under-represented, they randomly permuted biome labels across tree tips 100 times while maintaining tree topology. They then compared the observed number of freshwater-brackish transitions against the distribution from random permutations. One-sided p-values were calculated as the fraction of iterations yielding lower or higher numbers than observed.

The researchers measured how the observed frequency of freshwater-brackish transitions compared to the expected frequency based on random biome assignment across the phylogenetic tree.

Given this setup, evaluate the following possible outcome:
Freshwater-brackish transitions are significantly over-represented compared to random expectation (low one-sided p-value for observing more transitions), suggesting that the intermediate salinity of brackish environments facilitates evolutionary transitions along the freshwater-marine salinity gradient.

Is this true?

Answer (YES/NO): NO